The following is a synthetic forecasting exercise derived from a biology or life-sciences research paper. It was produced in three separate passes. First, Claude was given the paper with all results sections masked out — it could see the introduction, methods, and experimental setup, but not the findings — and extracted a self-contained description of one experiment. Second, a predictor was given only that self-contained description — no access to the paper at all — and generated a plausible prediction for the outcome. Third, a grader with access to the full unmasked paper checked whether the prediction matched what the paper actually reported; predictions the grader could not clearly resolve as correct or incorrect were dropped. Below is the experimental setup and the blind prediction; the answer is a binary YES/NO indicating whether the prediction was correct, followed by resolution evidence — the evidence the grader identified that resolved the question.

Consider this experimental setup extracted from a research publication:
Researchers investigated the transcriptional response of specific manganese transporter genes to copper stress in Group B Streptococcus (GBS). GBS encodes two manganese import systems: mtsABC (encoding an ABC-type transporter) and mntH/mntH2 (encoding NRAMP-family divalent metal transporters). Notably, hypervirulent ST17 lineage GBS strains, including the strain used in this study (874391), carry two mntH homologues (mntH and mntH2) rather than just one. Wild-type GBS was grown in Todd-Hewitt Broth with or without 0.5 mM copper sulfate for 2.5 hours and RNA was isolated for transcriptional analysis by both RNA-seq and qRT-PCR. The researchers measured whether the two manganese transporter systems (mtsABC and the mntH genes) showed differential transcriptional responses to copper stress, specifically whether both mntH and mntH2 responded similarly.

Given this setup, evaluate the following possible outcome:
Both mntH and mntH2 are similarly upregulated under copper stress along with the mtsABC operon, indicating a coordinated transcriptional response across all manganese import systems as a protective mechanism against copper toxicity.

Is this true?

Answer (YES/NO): NO